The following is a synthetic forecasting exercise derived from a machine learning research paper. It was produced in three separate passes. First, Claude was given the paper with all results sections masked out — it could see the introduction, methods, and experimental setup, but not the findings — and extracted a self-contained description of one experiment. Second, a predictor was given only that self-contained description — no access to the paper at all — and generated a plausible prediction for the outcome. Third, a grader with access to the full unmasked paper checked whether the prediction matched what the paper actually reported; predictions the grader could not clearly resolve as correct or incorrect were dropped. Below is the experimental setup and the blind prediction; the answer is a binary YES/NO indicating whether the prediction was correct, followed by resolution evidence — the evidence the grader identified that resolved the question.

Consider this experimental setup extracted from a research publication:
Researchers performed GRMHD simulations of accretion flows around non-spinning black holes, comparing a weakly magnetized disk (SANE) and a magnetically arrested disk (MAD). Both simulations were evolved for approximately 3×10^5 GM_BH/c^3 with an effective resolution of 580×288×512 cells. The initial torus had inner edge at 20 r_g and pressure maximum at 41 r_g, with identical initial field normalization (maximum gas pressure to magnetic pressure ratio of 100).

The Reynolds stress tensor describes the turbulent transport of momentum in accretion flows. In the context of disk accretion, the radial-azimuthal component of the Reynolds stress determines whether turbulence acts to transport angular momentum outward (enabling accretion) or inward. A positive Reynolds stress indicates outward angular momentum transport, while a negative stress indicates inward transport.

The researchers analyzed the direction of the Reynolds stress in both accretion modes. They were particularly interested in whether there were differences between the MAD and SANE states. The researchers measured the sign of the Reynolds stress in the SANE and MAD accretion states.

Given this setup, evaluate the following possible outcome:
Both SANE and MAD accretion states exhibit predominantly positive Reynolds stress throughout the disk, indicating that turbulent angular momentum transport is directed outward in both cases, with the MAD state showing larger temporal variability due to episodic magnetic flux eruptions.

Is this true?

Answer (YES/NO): NO